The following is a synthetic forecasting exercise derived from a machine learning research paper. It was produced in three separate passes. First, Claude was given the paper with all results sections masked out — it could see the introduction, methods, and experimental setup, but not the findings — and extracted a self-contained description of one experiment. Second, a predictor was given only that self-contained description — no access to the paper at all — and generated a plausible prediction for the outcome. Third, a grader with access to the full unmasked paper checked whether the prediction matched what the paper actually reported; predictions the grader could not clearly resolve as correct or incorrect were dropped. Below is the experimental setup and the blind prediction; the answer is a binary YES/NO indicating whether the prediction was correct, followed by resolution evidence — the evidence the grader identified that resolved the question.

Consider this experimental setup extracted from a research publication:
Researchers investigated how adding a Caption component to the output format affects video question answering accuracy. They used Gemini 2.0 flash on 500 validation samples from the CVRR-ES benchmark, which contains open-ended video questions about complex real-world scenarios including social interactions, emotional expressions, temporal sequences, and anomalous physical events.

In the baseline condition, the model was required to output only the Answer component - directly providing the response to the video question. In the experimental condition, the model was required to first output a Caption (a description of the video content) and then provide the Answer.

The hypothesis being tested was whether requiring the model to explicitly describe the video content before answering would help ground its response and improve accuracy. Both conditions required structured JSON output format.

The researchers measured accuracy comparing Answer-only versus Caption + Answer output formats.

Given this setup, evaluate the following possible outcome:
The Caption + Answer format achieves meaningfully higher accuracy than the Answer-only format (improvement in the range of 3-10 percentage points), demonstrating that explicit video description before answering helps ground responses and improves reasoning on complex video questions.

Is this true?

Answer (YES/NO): NO